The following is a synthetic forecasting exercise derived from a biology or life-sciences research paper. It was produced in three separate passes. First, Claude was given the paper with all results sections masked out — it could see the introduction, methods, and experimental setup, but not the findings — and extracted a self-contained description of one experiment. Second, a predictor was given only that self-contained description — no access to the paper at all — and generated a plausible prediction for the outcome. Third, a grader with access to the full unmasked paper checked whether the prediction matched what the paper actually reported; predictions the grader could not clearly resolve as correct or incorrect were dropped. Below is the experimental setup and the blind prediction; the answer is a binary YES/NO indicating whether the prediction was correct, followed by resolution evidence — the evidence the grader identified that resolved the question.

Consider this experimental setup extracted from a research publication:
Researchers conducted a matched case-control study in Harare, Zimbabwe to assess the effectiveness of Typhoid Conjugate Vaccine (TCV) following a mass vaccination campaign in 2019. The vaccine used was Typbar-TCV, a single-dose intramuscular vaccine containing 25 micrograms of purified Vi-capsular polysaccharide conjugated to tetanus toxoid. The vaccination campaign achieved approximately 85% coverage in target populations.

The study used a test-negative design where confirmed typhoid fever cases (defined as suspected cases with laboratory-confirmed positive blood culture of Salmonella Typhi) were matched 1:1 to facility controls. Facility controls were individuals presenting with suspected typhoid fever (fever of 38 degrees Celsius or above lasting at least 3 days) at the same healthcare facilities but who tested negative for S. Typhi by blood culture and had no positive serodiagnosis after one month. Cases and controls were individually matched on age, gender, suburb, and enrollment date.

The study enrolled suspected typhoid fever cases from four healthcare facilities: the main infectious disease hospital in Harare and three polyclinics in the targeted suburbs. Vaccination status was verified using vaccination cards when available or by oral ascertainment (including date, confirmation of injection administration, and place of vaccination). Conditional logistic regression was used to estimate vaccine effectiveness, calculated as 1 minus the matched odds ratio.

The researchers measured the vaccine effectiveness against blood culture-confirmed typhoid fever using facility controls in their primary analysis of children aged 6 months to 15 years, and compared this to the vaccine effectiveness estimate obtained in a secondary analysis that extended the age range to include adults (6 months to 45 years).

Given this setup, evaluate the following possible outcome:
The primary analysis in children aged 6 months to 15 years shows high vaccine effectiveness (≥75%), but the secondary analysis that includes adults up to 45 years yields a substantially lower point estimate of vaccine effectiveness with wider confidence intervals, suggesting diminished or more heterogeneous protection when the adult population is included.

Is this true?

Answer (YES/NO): YES